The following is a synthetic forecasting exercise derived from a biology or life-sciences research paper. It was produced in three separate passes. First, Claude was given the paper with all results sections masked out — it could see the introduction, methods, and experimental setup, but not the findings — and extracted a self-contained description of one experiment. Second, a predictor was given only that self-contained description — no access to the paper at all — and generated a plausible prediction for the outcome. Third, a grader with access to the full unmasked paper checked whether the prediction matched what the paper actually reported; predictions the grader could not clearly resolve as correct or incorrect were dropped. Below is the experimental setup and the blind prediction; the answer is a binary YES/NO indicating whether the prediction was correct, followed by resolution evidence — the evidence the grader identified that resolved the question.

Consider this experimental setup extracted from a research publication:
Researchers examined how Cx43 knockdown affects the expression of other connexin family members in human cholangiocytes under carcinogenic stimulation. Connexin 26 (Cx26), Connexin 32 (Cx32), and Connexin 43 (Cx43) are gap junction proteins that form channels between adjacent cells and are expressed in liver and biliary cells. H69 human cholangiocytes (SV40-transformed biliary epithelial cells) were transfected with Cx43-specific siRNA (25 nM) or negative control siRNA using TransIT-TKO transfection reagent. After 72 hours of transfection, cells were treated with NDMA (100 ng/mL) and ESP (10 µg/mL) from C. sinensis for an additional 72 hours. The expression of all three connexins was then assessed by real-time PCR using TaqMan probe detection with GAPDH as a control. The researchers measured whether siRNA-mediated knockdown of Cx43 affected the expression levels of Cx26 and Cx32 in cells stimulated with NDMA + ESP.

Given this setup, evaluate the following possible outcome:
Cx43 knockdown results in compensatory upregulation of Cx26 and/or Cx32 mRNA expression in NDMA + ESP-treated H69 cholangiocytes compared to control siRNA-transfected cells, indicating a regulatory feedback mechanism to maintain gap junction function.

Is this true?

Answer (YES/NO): NO